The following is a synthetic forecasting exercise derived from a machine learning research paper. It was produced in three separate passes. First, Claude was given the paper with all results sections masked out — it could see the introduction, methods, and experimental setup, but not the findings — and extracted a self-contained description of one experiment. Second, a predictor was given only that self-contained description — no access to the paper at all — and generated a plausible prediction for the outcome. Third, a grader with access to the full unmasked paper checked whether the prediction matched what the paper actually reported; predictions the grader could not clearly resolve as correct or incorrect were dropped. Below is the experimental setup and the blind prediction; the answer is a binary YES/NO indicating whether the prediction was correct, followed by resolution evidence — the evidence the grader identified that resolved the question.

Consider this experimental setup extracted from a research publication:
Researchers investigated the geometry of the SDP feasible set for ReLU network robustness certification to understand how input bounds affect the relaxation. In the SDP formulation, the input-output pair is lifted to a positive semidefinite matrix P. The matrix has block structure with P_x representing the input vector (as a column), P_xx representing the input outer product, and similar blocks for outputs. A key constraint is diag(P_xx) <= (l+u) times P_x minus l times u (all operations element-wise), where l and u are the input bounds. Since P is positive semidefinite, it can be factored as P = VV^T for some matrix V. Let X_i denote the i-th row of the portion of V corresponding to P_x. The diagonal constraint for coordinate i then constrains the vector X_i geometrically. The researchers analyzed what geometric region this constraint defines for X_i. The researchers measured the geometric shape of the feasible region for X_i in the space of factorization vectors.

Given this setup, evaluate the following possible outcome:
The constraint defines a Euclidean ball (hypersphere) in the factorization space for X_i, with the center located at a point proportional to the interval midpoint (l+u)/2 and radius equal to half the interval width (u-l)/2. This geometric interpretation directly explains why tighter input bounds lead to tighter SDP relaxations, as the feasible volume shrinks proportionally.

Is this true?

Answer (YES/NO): YES